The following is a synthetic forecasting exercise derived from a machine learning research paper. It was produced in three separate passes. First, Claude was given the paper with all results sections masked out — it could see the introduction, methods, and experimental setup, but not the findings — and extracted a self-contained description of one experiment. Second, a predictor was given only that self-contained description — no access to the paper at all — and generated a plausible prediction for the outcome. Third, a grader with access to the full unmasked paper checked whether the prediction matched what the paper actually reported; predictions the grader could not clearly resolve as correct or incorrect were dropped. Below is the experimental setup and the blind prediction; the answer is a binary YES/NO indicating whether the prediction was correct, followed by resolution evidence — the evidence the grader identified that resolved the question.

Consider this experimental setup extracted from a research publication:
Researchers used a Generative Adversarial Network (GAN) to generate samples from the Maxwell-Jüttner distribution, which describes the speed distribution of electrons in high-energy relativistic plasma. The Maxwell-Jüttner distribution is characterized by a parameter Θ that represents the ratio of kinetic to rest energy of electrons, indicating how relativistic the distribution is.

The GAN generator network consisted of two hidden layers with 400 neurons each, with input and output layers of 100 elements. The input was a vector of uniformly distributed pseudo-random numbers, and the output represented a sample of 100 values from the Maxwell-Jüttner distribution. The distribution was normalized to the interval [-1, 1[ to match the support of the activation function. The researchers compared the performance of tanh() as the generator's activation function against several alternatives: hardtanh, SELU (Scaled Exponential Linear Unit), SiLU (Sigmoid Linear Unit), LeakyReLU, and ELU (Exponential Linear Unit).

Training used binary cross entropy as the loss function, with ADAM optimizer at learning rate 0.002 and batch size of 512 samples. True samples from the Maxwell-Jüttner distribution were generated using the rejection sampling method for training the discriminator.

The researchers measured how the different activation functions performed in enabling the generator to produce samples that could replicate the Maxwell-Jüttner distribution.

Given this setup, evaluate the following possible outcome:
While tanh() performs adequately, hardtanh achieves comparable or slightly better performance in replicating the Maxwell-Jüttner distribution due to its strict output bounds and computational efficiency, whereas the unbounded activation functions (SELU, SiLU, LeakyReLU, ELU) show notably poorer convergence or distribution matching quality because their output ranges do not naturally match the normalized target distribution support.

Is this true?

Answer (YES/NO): NO